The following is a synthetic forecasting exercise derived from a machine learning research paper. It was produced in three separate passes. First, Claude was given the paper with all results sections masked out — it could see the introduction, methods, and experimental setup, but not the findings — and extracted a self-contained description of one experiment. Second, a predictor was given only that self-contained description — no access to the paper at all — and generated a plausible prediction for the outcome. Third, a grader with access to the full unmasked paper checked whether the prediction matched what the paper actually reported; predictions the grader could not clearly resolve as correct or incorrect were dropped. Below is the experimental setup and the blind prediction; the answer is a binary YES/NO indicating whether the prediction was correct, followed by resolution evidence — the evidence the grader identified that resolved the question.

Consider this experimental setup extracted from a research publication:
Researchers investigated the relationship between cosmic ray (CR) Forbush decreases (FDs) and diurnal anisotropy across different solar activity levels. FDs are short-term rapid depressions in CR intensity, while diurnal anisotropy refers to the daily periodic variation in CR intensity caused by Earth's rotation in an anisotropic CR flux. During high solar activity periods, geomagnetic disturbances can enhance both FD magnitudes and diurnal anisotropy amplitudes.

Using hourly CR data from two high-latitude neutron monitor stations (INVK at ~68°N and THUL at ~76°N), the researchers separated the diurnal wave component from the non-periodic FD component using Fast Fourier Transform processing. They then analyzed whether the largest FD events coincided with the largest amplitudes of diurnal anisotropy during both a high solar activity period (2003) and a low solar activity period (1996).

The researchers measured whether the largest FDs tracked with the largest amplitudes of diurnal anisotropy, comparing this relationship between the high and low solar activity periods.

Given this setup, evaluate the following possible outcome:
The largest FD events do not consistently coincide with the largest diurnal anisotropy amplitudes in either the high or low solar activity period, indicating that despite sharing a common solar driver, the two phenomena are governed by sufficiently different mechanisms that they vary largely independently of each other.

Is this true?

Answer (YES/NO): NO